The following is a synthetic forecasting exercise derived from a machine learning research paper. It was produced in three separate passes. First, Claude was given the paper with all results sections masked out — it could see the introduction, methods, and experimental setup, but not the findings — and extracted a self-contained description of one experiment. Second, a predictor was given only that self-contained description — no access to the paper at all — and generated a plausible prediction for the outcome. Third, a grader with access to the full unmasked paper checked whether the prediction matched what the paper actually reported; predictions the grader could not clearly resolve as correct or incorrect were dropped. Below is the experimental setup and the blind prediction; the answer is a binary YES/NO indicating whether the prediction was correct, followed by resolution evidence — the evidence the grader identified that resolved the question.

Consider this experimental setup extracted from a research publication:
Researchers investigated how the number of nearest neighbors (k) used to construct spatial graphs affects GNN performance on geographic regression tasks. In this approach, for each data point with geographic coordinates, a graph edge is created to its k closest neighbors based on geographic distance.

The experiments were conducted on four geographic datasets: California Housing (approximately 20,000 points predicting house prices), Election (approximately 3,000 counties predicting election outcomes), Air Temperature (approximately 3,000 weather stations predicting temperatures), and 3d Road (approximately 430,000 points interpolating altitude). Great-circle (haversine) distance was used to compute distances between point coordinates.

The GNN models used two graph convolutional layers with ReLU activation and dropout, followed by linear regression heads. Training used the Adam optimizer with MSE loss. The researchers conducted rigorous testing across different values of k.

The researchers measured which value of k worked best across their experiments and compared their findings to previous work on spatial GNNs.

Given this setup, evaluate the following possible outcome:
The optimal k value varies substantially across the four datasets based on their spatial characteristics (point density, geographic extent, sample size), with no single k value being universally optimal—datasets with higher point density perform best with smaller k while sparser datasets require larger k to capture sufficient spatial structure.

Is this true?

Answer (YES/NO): NO